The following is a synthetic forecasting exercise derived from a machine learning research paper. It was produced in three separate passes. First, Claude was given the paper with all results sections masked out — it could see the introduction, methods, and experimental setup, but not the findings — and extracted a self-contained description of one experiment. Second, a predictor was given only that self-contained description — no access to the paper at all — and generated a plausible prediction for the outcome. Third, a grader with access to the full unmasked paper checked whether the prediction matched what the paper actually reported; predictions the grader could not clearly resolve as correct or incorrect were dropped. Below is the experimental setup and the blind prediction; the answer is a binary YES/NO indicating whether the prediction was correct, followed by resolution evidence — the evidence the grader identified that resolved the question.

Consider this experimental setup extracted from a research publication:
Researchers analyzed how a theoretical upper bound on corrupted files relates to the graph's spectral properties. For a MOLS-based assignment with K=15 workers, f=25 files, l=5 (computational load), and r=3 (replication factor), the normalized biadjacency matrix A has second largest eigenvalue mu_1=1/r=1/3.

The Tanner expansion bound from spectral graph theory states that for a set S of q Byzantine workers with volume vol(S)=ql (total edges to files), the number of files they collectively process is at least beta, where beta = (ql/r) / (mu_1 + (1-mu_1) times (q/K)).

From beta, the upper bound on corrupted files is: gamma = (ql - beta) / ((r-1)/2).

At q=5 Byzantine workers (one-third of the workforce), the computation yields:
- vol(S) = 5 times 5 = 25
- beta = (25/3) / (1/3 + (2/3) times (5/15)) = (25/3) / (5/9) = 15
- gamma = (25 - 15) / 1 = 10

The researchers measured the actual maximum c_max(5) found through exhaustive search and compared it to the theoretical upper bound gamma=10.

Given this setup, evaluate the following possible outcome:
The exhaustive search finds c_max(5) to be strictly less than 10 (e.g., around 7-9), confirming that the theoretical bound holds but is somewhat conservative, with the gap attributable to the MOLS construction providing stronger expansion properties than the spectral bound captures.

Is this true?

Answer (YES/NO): YES